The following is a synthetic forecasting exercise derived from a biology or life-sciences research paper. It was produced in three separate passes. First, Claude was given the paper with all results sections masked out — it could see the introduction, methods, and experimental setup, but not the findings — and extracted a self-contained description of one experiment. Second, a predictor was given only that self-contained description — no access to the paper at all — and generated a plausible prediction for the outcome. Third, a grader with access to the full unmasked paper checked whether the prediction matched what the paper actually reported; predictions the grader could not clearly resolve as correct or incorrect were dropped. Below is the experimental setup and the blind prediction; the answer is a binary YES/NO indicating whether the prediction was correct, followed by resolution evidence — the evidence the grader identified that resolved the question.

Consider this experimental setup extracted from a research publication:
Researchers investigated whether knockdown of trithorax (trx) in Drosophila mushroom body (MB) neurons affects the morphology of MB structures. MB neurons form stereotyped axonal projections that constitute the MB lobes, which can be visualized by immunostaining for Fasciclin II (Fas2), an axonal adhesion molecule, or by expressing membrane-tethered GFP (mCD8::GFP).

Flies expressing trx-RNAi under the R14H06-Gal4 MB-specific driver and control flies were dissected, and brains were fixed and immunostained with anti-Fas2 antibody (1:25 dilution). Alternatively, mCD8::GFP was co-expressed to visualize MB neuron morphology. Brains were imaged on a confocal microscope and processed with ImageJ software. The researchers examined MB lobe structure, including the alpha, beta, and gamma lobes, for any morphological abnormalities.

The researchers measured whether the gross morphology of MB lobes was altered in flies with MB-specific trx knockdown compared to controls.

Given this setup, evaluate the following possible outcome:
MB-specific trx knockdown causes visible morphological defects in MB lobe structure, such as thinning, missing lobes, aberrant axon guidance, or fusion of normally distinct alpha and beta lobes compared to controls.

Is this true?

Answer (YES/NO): NO